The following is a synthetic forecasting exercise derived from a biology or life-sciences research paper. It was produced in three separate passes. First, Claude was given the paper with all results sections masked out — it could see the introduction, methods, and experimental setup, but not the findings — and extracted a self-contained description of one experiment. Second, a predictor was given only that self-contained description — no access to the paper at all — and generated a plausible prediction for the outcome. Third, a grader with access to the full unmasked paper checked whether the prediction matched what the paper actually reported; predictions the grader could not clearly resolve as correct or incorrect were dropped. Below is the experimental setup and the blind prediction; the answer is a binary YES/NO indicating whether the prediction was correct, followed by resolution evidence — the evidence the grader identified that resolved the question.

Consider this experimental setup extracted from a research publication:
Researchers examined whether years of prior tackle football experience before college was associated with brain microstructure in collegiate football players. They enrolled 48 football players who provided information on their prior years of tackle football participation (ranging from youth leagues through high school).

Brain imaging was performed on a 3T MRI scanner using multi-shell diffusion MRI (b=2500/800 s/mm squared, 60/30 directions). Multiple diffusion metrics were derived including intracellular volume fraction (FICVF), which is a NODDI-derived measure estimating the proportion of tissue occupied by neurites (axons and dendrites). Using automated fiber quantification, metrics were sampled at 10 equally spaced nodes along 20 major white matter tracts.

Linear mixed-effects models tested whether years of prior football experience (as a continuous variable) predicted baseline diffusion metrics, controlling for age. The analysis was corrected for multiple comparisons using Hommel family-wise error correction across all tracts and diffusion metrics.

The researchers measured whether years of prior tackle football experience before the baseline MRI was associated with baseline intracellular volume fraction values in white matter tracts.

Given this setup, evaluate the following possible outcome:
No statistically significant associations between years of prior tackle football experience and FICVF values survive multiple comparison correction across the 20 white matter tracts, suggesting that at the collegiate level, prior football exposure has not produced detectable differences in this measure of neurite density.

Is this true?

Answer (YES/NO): YES